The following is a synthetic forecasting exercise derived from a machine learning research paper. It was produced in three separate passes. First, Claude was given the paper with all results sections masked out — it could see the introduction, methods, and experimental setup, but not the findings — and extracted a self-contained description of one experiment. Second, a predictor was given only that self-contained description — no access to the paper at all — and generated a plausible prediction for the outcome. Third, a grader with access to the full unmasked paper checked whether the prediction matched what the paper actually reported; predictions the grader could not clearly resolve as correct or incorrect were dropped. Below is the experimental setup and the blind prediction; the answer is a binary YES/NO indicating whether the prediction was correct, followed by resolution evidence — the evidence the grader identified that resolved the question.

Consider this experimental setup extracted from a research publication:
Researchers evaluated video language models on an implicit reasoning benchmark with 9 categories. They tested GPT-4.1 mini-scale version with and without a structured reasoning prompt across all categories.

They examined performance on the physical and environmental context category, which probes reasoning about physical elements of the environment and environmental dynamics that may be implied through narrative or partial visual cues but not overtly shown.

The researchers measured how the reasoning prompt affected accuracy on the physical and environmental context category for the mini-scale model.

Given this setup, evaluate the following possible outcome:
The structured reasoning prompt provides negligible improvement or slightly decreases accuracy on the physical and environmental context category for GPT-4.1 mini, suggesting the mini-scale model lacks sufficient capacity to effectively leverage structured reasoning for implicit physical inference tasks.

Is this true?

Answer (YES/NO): NO